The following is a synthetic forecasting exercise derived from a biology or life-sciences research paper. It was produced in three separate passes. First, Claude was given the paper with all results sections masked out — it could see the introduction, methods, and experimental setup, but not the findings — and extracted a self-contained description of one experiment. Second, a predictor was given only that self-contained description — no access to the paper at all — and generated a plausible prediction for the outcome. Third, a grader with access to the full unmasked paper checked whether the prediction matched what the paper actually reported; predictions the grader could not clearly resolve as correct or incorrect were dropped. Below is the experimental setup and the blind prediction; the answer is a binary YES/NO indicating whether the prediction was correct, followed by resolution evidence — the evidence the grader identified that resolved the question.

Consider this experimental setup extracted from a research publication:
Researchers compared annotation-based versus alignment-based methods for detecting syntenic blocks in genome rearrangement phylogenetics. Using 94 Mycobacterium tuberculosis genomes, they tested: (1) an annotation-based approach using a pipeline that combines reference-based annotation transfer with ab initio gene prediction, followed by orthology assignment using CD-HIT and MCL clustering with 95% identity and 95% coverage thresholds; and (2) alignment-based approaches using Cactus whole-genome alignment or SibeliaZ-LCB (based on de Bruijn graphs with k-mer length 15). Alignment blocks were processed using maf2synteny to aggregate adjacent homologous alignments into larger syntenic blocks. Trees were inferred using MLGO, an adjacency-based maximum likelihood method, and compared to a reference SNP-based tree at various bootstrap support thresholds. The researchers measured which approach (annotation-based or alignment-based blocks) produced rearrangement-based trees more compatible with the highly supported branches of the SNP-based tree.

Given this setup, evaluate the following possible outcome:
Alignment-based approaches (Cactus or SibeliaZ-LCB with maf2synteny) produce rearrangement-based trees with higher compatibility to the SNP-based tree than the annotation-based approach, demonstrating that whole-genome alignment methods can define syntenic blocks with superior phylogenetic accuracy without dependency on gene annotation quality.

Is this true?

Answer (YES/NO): YES